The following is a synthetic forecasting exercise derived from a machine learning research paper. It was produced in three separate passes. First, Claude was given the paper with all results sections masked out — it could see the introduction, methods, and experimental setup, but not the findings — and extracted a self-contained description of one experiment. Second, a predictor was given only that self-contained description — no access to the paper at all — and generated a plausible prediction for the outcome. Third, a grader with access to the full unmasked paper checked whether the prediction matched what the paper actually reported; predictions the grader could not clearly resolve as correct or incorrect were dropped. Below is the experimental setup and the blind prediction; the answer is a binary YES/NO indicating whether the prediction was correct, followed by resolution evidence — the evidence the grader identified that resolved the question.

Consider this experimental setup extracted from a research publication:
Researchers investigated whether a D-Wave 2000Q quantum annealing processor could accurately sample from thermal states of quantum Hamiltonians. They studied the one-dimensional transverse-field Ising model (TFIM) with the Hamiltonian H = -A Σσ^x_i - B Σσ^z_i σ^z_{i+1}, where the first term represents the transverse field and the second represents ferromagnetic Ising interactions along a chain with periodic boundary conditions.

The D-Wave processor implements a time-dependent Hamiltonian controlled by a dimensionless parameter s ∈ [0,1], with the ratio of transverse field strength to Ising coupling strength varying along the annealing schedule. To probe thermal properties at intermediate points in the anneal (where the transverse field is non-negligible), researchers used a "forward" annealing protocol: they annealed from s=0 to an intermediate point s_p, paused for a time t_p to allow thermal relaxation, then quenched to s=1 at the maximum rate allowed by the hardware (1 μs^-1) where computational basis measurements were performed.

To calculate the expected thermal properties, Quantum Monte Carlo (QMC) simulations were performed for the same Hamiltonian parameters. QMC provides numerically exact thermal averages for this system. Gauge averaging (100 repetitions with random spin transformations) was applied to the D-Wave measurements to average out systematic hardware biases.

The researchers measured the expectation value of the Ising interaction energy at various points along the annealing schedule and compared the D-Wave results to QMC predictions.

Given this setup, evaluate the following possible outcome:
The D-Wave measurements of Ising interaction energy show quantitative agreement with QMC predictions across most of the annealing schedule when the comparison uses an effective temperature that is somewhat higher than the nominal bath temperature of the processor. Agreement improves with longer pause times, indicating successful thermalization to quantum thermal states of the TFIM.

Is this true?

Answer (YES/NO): NO